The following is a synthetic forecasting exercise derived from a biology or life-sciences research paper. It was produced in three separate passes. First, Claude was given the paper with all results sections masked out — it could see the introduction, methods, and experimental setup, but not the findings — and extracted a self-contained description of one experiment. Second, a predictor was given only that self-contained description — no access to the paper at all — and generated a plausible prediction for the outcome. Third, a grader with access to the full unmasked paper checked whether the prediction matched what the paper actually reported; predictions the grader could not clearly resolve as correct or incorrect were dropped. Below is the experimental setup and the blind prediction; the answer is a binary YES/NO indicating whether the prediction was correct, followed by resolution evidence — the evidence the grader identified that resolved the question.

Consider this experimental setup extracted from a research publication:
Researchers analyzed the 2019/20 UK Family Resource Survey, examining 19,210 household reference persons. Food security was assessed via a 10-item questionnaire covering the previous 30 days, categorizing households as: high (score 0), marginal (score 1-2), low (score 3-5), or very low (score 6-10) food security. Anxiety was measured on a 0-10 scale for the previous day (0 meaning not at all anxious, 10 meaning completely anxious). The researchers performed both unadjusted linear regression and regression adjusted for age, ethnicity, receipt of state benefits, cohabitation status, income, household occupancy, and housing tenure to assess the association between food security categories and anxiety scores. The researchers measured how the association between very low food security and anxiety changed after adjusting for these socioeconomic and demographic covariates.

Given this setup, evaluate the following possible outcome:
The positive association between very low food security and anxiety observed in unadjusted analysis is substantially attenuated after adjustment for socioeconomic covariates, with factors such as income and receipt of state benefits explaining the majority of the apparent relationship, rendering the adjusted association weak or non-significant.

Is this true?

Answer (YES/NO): NO